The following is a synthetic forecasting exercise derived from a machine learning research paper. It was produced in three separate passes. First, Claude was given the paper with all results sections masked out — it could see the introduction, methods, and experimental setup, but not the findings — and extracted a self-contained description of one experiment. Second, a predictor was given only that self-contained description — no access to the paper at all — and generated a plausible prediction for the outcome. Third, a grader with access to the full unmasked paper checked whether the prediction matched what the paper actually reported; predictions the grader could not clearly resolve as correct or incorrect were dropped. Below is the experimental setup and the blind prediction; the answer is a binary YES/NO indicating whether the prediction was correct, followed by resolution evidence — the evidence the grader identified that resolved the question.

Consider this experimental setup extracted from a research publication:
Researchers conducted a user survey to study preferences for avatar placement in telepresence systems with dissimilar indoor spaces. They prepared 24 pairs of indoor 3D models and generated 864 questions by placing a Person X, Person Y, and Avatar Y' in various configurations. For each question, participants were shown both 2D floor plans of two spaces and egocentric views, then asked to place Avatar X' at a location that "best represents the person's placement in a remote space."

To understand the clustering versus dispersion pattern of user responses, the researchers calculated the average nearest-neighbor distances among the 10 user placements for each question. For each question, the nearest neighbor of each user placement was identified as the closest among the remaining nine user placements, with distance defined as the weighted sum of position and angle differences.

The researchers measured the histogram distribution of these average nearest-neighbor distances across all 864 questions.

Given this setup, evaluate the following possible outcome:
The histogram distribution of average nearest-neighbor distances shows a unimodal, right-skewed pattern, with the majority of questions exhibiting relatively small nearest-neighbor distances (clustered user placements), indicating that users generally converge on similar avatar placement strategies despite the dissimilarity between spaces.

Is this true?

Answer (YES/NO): NO